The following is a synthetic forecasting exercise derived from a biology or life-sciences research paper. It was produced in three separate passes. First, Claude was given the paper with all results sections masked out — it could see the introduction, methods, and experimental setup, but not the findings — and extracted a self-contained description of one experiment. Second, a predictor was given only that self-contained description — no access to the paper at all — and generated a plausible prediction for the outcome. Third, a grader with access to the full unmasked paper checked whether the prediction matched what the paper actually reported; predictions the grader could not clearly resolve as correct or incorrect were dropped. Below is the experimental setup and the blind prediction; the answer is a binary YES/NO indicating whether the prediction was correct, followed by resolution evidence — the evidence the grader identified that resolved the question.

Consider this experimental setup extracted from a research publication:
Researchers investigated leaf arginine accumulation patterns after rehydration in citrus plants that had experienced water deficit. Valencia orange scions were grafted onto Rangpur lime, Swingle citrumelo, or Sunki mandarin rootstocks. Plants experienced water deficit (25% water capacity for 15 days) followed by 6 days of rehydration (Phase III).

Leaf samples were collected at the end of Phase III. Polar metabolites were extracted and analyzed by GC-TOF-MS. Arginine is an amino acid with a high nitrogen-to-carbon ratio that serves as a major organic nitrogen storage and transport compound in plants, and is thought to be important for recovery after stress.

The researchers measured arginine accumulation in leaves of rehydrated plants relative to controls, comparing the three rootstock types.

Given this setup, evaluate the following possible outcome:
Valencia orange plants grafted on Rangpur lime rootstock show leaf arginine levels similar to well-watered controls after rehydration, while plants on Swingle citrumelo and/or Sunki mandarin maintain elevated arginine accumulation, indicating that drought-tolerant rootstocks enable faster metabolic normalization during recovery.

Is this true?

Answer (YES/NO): NO